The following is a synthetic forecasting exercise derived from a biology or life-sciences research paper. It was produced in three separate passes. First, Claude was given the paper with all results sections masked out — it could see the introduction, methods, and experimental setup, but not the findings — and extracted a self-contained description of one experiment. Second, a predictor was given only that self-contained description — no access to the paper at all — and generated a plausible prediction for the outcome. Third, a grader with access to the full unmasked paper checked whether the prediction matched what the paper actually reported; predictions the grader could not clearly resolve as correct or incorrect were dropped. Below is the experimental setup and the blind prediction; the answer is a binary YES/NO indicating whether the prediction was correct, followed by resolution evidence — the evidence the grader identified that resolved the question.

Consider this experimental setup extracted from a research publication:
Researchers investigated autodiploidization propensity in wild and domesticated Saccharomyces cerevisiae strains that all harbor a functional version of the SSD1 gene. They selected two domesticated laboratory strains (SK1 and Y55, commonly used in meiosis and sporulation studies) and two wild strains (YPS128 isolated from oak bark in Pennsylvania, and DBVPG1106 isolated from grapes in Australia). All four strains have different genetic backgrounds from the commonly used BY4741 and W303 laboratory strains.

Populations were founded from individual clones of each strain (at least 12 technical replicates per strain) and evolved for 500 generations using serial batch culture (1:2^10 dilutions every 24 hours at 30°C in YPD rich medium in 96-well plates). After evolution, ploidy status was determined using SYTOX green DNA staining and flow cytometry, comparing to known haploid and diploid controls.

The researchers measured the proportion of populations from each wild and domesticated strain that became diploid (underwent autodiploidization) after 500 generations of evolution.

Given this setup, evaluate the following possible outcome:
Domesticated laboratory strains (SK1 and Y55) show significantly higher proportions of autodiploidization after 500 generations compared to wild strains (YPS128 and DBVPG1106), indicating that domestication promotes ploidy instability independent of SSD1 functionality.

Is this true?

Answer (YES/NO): NO